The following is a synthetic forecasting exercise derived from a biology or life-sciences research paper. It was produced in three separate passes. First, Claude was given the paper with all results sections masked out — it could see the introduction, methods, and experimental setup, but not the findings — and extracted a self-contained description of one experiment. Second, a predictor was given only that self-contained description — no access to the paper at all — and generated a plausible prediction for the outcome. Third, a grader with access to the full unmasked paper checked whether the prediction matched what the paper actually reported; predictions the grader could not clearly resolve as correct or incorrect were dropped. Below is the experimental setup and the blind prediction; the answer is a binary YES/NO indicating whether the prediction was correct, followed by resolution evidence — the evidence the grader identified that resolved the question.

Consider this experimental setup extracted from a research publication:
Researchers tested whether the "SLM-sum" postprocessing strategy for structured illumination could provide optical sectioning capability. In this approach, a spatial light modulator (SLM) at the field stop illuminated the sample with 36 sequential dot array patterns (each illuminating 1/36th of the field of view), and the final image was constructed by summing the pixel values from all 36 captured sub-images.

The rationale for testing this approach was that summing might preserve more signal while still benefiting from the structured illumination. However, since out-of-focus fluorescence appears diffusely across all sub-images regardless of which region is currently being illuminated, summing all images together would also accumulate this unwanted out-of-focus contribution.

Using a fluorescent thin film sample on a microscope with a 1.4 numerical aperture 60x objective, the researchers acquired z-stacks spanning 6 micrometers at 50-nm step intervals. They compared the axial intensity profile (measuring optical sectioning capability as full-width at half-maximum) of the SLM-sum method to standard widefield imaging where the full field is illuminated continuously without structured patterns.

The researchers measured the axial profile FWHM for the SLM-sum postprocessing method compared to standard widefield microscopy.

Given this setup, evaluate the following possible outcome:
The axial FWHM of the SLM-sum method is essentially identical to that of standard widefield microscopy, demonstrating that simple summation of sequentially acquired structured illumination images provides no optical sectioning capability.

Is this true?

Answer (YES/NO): YES